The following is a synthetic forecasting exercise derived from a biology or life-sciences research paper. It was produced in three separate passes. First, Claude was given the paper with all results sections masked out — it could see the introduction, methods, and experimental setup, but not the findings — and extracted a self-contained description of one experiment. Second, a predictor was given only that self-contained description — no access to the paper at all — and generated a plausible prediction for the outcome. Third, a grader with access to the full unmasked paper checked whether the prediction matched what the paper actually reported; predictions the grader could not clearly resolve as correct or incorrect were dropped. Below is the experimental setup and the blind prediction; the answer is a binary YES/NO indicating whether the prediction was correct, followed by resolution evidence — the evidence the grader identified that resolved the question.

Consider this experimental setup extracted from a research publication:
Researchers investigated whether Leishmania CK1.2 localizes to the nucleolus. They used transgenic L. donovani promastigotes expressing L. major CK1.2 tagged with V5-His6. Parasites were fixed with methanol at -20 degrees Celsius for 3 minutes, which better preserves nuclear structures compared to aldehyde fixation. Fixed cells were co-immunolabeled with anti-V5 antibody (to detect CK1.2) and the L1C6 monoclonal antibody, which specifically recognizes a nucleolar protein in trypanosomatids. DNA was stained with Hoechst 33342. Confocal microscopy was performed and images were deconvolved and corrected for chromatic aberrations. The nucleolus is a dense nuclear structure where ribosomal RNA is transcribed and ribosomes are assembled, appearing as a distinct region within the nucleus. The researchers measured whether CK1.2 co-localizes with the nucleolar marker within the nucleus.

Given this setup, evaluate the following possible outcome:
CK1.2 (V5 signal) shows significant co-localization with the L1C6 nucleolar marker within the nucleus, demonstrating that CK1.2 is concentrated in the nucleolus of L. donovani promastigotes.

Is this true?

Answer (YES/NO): NO